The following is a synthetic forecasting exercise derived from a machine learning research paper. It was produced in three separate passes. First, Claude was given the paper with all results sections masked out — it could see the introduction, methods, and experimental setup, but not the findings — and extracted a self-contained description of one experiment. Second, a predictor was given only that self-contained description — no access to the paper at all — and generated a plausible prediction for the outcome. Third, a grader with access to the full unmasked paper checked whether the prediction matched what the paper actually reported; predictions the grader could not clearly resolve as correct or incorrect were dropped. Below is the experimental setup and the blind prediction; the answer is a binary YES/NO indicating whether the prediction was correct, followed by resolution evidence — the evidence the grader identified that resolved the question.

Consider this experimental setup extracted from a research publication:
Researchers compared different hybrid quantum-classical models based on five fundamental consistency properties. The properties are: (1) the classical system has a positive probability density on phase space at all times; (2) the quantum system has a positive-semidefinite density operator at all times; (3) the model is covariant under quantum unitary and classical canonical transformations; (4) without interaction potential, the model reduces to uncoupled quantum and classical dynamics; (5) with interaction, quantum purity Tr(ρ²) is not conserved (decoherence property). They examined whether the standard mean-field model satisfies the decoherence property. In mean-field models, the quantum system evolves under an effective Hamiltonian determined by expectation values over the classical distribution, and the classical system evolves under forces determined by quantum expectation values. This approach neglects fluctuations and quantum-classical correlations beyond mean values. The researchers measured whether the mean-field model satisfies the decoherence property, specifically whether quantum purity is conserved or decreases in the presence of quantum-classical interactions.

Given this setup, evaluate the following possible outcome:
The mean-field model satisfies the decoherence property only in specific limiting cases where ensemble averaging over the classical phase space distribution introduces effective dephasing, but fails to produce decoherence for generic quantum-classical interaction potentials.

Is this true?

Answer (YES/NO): NO